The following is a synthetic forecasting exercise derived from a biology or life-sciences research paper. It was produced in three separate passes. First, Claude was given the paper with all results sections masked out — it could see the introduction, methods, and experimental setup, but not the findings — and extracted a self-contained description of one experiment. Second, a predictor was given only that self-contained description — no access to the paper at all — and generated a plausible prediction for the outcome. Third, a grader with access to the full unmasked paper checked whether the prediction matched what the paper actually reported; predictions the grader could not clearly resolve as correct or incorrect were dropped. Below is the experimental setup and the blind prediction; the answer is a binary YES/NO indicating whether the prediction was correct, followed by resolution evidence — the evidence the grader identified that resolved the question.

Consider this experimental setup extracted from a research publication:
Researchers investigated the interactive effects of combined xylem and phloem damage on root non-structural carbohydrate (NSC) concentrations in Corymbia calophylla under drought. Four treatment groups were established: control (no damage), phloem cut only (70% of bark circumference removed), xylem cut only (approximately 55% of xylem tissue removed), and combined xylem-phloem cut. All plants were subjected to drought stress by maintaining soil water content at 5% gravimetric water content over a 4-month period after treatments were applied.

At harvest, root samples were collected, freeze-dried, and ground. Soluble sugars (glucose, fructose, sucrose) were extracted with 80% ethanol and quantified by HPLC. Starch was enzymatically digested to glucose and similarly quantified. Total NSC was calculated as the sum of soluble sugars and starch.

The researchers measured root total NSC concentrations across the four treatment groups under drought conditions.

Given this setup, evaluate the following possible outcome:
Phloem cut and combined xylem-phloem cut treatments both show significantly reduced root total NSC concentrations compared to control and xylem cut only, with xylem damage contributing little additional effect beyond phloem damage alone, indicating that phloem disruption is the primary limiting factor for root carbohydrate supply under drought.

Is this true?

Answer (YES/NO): NO